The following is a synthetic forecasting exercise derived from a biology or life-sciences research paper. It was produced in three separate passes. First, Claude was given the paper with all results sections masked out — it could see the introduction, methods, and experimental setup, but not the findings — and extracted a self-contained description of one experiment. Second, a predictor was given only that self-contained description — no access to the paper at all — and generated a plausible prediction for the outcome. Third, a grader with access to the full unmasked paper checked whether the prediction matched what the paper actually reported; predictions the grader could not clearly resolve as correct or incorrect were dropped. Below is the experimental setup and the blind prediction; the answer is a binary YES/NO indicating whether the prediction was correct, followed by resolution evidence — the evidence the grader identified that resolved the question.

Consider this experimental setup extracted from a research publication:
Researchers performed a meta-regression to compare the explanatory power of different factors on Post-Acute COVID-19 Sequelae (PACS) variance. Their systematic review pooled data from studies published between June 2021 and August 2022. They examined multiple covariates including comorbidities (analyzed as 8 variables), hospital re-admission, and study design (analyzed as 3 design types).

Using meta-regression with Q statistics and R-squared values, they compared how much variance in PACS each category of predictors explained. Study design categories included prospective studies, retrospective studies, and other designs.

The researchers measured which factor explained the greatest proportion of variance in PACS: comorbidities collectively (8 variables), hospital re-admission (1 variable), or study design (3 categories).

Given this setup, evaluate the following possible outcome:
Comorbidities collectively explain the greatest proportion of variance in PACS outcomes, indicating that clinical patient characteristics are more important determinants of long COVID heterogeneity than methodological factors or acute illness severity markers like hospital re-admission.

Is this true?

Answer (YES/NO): NO